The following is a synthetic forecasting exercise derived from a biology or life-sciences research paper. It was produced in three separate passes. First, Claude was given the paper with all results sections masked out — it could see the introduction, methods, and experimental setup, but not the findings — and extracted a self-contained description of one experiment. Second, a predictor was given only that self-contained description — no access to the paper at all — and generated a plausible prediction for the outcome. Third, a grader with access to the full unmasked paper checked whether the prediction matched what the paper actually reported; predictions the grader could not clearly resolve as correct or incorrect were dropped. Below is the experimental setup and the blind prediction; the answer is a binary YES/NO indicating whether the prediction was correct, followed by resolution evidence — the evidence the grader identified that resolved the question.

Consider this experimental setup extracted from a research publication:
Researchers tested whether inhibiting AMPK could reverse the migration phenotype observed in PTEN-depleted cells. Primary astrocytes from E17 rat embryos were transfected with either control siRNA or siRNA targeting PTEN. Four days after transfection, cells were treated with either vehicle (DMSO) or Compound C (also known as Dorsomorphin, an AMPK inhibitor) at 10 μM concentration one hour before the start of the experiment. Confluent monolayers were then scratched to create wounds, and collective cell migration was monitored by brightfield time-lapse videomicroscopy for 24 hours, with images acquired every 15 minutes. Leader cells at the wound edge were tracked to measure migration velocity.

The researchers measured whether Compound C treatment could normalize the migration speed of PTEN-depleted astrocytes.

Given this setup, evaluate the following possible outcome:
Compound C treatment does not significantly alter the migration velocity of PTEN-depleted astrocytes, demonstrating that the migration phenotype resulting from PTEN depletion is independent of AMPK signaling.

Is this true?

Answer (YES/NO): NO